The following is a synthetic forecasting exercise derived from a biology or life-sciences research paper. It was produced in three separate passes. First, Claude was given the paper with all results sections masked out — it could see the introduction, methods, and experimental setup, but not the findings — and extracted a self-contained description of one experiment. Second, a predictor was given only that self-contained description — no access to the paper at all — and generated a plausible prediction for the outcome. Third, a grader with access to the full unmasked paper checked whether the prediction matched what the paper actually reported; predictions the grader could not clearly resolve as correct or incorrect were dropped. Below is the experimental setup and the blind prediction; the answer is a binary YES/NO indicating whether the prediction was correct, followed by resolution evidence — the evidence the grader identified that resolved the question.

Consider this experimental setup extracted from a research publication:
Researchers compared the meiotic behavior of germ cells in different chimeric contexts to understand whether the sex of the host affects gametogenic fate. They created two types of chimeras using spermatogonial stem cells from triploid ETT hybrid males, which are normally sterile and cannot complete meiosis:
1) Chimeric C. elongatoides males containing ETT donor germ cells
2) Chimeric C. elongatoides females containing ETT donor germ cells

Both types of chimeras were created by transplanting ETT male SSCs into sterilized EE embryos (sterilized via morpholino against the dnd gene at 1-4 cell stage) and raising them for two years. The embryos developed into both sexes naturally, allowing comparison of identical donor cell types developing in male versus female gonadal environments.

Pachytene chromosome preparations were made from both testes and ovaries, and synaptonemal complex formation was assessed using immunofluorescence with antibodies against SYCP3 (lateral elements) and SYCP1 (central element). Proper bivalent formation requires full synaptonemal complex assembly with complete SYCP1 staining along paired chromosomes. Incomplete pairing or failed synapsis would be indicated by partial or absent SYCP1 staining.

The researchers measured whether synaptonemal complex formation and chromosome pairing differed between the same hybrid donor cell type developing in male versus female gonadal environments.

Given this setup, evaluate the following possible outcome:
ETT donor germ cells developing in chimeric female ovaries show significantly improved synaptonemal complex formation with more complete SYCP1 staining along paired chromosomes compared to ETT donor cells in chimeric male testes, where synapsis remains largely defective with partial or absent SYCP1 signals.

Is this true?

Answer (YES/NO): YES